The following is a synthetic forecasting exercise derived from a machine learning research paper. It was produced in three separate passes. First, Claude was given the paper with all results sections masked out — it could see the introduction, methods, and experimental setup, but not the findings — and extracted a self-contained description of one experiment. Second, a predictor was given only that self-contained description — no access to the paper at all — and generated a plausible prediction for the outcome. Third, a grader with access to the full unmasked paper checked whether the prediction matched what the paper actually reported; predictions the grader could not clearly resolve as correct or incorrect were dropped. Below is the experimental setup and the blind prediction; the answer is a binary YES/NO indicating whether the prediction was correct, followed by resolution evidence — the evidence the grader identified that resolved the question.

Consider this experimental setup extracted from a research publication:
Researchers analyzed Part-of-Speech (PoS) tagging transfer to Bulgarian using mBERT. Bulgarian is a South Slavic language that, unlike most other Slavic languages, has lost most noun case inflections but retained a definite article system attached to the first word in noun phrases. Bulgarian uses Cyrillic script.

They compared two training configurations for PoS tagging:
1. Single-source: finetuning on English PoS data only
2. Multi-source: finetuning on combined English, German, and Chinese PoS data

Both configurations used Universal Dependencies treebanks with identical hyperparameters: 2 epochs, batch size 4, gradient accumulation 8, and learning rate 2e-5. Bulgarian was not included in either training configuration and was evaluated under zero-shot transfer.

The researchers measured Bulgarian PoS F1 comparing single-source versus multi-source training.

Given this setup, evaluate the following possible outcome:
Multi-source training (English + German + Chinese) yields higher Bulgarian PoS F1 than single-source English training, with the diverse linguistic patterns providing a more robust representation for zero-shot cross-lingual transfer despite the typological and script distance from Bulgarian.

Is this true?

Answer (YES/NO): YES